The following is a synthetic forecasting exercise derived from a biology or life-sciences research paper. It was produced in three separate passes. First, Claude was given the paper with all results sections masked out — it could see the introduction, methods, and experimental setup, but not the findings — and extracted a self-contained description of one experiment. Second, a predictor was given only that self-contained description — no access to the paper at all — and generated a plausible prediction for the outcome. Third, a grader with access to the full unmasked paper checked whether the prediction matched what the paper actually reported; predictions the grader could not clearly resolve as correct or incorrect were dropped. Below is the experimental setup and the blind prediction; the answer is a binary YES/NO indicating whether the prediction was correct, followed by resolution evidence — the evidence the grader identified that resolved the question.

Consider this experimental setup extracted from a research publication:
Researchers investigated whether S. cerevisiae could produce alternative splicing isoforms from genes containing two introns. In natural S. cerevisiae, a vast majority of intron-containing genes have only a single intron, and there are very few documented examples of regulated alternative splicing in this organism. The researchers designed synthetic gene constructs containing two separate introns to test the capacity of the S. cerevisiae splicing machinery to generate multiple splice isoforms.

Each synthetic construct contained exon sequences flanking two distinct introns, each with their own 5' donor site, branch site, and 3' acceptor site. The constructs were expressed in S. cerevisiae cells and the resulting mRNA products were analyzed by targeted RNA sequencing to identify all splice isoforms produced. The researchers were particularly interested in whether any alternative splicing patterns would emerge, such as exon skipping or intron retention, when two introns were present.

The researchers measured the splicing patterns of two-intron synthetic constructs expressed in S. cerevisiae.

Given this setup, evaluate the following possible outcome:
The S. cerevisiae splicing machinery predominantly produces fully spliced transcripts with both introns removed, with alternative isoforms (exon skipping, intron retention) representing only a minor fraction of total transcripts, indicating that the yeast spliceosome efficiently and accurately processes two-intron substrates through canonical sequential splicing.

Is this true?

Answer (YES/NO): NO